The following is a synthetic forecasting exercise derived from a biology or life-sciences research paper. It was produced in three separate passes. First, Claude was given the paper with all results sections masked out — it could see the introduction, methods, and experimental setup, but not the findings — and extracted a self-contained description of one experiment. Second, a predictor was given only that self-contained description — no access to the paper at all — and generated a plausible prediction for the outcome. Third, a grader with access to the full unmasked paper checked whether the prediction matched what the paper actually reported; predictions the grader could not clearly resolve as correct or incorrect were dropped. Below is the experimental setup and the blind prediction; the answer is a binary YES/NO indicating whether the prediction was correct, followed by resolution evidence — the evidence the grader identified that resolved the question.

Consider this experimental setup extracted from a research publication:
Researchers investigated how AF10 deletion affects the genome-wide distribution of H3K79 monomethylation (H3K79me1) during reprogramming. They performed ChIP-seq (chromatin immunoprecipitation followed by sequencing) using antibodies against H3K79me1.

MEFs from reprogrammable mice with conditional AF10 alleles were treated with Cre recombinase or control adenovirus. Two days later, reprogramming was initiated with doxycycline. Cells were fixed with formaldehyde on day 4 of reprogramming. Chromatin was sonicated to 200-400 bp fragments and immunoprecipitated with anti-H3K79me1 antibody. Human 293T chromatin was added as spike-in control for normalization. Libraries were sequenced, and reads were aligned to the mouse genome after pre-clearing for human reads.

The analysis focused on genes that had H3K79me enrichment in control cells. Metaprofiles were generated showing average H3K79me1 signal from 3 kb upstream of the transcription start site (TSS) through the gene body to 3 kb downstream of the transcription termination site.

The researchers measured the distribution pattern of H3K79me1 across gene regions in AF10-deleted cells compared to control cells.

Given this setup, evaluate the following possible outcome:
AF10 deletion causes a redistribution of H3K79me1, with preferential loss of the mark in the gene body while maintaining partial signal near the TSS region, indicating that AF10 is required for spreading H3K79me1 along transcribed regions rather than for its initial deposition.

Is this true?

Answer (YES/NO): NO